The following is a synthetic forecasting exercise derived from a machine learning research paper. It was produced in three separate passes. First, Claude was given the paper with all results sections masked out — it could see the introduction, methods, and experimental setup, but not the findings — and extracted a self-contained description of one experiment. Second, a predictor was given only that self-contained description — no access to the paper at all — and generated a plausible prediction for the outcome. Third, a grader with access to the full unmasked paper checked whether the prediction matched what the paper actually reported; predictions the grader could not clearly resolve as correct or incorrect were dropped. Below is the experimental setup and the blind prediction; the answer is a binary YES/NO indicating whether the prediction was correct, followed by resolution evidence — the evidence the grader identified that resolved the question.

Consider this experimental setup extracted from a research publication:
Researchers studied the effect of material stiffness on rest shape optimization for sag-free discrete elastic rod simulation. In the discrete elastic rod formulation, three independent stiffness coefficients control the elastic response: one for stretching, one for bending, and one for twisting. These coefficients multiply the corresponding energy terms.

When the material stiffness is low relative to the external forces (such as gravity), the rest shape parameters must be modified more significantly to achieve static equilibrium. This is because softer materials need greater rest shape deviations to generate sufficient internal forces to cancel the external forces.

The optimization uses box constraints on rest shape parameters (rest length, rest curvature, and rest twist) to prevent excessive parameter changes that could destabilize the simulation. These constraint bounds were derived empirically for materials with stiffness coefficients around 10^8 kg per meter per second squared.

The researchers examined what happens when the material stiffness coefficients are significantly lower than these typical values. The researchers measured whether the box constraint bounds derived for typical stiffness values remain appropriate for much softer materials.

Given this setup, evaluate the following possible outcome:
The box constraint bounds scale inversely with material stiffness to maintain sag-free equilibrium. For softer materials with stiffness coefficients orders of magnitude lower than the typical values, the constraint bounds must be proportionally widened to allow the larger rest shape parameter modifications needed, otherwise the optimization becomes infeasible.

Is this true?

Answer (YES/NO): NO